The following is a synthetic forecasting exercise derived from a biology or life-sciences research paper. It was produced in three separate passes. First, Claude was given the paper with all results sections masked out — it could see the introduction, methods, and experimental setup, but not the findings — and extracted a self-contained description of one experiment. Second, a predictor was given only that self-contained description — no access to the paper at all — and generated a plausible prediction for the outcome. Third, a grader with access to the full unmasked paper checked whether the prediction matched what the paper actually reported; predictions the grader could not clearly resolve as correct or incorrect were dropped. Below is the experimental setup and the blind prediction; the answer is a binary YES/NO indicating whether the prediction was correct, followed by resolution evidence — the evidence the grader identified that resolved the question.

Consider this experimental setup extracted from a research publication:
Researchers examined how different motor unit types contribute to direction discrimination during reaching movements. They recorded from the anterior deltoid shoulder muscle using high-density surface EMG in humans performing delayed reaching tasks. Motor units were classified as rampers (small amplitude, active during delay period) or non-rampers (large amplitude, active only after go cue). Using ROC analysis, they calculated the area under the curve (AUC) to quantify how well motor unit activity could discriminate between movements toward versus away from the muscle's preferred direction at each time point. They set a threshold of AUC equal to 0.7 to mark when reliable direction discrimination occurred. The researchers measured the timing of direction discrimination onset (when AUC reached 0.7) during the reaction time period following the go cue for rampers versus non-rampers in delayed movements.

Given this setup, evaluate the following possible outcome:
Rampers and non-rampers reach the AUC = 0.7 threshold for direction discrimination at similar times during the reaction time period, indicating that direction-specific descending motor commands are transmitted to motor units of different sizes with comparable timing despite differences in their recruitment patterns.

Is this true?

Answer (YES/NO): NO